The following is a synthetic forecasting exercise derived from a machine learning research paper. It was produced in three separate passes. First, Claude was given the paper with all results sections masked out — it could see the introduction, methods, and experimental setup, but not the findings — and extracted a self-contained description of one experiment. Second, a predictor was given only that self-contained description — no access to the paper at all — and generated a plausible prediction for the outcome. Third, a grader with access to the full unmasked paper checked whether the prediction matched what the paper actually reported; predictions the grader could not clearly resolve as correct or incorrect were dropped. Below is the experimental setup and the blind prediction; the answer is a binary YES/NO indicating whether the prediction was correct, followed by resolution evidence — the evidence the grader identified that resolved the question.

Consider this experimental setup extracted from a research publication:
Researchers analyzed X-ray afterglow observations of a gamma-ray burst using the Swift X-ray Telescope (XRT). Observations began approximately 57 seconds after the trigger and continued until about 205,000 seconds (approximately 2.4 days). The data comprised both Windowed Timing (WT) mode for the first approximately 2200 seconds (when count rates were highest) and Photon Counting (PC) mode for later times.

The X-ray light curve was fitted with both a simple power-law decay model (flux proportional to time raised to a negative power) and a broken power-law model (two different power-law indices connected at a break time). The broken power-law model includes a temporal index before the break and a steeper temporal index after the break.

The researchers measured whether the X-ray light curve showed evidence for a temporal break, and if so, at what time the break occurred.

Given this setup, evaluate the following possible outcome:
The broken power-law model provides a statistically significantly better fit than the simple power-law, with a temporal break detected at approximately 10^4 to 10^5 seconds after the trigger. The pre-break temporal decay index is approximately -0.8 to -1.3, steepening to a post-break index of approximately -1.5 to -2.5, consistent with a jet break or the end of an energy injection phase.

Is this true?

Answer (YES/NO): NO